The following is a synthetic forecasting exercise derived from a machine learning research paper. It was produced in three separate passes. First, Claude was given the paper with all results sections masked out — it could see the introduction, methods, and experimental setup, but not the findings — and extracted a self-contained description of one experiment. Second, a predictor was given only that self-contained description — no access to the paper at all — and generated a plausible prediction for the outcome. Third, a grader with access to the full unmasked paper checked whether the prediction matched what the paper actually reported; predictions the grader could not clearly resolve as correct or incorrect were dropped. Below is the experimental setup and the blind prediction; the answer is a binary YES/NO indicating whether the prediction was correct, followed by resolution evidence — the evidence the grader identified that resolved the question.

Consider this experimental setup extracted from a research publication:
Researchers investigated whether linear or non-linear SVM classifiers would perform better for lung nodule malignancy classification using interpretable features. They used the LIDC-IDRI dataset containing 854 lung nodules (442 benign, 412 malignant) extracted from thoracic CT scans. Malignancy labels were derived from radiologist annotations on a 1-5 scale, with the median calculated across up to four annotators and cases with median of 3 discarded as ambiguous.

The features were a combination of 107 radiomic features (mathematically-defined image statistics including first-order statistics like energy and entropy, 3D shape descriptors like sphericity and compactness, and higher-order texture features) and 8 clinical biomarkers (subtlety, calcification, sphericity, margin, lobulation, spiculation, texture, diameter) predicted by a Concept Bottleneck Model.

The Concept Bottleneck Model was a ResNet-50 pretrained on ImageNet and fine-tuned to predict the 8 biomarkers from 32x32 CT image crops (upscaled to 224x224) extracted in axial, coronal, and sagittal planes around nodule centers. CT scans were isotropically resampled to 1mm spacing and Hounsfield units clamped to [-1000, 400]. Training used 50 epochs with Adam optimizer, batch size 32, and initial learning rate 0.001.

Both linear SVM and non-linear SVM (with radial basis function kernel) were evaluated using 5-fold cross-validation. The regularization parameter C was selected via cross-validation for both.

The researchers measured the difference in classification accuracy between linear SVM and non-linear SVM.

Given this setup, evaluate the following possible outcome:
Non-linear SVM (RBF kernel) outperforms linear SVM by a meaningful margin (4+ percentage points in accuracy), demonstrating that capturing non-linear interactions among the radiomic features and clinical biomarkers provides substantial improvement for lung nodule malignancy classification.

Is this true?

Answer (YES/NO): NO